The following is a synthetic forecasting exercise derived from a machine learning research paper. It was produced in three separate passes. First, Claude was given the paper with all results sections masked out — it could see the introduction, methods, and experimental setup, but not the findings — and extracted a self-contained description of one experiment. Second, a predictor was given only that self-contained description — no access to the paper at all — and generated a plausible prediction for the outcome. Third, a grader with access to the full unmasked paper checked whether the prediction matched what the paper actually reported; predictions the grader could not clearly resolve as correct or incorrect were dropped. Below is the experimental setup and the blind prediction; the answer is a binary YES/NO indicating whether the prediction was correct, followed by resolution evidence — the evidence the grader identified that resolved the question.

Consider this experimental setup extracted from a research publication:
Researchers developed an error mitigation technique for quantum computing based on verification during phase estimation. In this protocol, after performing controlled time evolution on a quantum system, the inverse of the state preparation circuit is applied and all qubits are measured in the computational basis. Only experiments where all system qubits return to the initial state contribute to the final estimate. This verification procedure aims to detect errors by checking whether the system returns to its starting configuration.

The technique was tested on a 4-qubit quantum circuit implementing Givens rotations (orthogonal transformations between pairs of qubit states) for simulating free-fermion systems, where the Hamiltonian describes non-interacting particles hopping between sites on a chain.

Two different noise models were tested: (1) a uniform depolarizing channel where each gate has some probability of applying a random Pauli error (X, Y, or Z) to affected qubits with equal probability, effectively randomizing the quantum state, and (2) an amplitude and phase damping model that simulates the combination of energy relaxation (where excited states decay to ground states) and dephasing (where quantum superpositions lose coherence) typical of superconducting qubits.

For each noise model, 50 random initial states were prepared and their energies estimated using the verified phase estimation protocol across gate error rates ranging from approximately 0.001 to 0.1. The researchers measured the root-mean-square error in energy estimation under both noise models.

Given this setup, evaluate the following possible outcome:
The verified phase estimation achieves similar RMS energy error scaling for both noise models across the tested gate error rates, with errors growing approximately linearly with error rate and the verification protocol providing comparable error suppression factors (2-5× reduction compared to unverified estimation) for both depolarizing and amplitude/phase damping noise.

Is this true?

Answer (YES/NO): NO